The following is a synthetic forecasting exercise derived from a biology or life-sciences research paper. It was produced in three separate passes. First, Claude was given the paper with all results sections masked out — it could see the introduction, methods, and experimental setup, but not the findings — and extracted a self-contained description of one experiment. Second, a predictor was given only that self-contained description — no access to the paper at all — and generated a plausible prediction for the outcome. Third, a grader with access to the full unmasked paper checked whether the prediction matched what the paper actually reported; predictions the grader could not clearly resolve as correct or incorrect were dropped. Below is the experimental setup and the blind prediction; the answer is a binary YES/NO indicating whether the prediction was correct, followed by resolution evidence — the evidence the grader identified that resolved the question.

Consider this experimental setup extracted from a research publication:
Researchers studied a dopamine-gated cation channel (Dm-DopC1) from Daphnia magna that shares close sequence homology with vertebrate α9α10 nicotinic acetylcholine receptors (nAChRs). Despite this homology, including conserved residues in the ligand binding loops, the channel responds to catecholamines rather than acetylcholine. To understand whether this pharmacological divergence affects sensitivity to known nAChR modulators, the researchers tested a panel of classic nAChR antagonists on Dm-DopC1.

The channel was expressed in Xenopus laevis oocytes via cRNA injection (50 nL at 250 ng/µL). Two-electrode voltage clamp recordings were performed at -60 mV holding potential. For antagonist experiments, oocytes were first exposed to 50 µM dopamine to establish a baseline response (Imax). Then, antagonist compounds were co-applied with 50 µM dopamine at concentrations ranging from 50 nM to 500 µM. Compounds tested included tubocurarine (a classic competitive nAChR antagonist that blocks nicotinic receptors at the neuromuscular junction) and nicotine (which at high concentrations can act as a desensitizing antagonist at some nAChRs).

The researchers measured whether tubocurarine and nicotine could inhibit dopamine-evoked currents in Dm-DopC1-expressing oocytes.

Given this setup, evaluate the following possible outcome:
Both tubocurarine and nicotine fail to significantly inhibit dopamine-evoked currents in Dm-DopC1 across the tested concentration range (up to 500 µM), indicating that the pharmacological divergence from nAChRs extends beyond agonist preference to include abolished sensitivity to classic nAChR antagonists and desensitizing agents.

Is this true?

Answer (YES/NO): NO